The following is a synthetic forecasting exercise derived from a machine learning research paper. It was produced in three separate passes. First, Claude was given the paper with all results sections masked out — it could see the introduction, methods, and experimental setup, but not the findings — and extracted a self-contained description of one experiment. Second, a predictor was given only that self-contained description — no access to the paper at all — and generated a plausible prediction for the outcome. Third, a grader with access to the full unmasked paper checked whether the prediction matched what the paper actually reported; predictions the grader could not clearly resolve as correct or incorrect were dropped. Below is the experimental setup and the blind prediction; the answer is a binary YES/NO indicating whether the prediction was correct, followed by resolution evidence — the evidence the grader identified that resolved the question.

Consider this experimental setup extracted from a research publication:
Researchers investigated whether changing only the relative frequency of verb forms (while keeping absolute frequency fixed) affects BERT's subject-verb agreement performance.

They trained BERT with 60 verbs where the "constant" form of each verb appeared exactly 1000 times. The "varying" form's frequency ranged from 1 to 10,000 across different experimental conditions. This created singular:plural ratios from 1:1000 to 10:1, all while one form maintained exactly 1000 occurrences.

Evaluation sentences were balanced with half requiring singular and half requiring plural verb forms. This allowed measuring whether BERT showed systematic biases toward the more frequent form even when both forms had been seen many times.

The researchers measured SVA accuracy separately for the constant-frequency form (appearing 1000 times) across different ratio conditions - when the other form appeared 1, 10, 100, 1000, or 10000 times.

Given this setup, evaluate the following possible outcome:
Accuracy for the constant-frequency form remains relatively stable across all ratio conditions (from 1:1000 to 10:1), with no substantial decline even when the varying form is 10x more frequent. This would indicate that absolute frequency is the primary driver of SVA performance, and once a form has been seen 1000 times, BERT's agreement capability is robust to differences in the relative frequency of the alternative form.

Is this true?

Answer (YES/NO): NO